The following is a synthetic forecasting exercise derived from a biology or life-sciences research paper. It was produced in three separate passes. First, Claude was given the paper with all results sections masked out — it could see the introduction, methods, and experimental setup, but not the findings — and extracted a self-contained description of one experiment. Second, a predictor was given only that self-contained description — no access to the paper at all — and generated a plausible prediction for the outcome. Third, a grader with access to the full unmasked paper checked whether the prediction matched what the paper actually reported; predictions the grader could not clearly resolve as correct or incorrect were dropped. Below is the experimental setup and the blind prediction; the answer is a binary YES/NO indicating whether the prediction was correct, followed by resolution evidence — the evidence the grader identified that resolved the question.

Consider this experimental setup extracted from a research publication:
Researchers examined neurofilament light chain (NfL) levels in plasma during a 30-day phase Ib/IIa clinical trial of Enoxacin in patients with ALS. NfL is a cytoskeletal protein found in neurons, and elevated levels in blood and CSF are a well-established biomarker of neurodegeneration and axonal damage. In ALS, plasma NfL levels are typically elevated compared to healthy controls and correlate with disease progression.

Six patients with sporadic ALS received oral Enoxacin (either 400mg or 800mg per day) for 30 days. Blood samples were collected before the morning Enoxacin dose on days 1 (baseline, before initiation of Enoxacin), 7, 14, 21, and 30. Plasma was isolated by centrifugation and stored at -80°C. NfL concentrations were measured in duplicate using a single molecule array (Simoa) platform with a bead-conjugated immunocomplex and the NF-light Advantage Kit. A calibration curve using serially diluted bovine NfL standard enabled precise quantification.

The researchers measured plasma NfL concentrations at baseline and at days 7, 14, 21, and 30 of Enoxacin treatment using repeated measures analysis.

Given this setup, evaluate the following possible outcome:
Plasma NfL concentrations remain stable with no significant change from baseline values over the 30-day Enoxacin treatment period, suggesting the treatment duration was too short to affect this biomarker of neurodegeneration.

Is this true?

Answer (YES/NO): YES